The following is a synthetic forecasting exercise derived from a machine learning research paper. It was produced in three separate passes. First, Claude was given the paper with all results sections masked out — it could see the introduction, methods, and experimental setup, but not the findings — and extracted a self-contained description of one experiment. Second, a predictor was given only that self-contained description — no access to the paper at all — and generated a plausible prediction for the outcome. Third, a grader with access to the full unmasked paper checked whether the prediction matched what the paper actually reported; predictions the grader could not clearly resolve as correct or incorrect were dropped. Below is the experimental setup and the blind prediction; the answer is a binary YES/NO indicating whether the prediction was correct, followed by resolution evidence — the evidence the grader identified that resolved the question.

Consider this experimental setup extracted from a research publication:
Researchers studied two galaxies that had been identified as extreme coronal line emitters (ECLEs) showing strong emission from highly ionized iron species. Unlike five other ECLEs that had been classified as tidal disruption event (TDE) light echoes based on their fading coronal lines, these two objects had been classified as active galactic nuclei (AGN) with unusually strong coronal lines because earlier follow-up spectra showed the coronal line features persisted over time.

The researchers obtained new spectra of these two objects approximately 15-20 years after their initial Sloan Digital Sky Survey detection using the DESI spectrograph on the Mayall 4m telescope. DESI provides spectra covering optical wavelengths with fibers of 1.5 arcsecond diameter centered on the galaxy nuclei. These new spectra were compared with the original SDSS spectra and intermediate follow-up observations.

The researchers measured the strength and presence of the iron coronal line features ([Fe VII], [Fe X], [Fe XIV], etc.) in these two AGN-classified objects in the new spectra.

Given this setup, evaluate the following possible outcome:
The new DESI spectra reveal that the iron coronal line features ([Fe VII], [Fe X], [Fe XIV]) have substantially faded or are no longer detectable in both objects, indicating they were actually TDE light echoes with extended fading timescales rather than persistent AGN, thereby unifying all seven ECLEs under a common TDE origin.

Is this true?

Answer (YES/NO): NO